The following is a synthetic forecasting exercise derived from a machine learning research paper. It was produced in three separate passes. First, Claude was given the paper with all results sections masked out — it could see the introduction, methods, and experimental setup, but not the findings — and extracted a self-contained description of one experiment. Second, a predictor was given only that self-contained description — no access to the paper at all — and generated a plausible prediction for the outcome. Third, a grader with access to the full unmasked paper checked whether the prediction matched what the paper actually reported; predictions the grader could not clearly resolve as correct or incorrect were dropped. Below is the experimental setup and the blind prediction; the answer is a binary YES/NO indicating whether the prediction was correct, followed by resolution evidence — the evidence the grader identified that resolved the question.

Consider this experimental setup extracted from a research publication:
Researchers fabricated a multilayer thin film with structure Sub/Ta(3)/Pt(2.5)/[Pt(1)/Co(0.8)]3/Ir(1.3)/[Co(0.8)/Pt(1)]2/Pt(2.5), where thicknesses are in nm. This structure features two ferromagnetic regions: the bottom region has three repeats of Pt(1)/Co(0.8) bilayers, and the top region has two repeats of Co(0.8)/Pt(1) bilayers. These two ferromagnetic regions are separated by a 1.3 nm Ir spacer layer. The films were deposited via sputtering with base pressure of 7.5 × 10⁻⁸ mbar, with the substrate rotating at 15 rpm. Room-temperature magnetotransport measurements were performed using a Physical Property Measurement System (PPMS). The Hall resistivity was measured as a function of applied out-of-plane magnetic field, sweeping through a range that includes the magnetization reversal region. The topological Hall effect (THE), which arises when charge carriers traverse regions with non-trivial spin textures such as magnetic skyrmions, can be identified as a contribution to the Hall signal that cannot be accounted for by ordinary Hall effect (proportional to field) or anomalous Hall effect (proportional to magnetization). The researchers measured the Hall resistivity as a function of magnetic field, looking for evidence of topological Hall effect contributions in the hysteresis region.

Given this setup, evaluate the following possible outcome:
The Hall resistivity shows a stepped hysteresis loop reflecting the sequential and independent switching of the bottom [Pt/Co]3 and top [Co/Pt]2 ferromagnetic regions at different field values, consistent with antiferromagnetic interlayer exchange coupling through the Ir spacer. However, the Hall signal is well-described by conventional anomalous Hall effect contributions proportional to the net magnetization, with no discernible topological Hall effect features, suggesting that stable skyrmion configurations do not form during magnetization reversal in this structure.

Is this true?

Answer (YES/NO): NO